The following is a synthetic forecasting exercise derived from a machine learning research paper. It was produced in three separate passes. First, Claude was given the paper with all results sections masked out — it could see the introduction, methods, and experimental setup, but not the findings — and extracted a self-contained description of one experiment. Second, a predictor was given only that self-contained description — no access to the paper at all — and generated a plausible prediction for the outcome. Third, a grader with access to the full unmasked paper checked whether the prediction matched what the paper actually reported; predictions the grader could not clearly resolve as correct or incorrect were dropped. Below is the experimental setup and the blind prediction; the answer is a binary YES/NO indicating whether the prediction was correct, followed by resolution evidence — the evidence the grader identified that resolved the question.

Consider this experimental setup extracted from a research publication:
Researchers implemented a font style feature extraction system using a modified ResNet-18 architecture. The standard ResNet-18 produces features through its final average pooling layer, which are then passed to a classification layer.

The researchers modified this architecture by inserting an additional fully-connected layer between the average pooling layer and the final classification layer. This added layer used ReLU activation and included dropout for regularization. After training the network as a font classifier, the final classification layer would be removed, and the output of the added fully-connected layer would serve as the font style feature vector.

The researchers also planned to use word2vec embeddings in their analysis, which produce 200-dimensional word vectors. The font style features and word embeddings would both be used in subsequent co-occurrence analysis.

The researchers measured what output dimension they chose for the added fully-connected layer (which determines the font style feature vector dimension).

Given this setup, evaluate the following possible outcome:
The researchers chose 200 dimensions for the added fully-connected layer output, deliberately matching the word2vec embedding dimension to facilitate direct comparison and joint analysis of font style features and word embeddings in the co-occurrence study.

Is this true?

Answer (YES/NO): YES